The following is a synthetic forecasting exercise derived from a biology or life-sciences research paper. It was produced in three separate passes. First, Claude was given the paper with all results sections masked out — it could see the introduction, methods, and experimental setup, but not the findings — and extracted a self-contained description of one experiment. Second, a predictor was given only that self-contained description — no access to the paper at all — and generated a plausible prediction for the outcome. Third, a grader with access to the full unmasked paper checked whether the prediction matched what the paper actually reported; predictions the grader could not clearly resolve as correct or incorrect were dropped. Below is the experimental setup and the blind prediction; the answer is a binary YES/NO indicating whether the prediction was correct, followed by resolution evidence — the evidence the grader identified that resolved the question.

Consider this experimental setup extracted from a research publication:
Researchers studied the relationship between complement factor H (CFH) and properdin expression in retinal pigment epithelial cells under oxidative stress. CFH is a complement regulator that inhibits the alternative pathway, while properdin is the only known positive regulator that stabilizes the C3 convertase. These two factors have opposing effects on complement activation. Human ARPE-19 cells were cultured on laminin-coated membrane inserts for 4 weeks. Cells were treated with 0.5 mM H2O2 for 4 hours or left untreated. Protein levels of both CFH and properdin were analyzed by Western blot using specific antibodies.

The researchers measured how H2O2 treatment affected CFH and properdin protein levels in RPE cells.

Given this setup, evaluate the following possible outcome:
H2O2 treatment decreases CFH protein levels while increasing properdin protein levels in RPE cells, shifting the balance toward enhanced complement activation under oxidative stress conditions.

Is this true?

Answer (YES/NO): NO